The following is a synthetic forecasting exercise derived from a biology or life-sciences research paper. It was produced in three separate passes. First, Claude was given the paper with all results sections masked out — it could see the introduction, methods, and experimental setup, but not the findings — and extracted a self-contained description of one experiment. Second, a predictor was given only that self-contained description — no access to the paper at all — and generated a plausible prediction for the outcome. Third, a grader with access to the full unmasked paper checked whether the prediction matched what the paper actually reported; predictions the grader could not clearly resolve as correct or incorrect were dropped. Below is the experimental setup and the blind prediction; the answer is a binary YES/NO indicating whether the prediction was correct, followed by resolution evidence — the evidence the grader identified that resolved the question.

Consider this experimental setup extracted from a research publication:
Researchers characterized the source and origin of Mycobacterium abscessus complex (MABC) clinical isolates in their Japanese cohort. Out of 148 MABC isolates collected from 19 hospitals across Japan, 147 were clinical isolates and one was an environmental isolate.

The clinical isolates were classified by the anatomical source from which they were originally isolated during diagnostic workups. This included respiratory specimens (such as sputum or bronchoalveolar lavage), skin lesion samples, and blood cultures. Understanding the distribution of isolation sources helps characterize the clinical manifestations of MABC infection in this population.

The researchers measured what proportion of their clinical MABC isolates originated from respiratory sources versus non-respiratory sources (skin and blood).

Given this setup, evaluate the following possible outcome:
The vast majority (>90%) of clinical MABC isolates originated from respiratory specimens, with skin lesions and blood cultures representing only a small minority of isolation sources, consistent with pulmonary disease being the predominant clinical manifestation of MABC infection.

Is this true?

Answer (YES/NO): YES